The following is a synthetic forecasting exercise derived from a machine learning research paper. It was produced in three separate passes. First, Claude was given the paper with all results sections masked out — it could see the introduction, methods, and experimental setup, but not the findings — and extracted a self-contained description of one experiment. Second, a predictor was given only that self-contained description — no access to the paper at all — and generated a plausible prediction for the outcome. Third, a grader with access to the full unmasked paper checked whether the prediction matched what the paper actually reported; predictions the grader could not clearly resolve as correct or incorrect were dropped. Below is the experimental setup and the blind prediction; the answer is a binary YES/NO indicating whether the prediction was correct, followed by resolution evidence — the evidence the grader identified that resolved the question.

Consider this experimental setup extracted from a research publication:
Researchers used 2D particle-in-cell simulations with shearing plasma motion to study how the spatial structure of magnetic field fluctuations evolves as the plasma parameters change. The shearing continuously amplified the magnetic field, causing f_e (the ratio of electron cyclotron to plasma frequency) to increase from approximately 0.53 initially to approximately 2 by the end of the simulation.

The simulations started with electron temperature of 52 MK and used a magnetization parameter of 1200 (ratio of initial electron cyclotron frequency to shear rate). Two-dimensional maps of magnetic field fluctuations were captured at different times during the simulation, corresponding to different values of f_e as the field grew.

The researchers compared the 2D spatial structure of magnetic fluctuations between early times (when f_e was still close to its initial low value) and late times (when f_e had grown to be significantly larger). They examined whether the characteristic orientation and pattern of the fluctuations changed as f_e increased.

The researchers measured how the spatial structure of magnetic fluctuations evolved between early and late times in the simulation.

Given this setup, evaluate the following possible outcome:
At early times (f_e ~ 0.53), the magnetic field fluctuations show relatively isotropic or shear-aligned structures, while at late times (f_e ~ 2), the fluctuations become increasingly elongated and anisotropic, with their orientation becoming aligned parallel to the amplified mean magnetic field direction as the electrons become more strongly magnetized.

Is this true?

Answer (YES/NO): NO